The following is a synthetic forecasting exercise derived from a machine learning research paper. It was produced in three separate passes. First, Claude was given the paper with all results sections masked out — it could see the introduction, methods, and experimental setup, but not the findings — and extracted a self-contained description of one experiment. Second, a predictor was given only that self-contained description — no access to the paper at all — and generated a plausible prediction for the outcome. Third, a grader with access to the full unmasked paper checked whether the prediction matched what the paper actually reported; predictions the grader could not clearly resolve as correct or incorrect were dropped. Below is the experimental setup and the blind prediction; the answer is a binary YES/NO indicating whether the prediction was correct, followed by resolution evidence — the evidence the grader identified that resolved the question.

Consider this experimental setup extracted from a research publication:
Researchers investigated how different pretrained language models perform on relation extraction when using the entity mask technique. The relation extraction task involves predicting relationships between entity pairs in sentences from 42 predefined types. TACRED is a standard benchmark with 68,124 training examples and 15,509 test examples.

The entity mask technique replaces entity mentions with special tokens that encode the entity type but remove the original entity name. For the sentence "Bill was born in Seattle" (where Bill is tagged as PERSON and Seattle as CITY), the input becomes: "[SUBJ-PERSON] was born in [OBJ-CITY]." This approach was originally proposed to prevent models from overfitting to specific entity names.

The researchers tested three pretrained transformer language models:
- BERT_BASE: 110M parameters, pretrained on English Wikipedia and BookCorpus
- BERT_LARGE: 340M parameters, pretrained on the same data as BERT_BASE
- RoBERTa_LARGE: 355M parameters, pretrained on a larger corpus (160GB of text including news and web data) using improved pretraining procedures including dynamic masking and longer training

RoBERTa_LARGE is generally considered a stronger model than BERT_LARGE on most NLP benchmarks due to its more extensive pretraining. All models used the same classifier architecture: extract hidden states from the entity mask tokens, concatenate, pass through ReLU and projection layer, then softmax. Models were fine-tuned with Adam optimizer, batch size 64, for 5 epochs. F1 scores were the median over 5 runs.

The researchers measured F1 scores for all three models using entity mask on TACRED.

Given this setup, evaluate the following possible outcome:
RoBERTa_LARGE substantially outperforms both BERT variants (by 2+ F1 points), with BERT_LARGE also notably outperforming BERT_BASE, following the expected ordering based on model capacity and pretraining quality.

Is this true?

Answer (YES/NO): NO